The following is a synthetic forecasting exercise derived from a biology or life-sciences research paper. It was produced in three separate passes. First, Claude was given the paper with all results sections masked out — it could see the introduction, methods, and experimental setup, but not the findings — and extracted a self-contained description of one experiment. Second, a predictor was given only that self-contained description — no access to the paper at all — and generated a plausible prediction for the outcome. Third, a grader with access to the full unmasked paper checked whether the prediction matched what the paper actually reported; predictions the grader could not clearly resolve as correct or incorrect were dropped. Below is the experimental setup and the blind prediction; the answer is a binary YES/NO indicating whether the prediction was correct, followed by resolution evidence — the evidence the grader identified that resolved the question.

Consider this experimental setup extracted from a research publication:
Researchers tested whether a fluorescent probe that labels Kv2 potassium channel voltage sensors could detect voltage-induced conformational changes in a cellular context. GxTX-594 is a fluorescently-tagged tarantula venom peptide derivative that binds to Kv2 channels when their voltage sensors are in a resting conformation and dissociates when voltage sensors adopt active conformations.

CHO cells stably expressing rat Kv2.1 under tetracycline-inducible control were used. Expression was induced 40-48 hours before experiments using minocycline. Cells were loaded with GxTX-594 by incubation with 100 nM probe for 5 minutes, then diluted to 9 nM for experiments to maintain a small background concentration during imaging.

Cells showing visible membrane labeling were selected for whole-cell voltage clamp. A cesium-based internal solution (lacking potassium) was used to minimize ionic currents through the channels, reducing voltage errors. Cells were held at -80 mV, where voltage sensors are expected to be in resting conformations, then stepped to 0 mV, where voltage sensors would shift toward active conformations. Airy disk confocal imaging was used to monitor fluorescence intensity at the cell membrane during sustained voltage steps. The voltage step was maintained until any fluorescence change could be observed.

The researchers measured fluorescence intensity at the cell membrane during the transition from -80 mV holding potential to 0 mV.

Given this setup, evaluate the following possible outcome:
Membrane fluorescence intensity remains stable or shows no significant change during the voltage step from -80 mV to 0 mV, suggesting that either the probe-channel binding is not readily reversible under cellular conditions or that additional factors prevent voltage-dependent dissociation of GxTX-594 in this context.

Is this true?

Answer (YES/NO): NO